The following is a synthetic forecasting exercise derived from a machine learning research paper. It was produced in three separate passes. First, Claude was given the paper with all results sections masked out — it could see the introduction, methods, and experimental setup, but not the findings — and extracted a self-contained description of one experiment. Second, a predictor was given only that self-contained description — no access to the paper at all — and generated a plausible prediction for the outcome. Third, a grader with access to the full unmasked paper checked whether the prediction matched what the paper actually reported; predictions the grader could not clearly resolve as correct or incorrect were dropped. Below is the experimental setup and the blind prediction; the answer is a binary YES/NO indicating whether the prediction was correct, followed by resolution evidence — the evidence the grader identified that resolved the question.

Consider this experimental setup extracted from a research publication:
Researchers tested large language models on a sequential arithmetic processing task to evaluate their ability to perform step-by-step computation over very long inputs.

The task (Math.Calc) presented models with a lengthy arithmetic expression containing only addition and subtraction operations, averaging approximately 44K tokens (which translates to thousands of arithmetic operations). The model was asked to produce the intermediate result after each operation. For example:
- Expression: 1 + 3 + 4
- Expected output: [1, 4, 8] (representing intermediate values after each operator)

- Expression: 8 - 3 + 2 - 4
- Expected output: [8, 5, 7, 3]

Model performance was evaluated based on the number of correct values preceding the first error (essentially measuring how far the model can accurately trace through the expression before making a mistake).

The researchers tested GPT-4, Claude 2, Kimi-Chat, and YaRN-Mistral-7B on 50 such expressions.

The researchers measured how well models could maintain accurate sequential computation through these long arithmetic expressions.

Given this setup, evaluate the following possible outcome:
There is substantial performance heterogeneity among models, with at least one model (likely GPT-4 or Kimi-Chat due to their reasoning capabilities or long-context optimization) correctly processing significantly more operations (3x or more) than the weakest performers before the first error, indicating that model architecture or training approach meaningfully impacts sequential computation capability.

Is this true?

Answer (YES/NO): NO